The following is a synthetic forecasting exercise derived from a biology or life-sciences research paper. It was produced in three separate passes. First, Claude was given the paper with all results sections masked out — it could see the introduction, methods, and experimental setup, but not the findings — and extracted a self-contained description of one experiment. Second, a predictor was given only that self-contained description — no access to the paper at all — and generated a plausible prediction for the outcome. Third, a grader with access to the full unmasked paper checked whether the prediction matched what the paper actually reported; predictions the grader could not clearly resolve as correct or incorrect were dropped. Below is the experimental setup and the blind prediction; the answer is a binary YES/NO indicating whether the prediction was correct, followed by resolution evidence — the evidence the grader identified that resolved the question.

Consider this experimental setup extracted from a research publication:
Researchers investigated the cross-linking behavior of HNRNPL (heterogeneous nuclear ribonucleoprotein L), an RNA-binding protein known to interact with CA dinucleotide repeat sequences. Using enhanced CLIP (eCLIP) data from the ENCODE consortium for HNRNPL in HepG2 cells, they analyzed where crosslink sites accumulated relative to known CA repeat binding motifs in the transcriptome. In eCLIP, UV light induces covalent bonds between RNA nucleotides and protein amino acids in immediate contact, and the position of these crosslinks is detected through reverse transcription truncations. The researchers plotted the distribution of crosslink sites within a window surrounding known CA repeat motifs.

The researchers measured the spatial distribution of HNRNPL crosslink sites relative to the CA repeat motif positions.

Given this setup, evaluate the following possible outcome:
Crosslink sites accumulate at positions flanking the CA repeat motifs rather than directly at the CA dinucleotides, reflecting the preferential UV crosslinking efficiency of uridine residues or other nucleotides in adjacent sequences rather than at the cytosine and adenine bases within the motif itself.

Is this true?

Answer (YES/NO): YES